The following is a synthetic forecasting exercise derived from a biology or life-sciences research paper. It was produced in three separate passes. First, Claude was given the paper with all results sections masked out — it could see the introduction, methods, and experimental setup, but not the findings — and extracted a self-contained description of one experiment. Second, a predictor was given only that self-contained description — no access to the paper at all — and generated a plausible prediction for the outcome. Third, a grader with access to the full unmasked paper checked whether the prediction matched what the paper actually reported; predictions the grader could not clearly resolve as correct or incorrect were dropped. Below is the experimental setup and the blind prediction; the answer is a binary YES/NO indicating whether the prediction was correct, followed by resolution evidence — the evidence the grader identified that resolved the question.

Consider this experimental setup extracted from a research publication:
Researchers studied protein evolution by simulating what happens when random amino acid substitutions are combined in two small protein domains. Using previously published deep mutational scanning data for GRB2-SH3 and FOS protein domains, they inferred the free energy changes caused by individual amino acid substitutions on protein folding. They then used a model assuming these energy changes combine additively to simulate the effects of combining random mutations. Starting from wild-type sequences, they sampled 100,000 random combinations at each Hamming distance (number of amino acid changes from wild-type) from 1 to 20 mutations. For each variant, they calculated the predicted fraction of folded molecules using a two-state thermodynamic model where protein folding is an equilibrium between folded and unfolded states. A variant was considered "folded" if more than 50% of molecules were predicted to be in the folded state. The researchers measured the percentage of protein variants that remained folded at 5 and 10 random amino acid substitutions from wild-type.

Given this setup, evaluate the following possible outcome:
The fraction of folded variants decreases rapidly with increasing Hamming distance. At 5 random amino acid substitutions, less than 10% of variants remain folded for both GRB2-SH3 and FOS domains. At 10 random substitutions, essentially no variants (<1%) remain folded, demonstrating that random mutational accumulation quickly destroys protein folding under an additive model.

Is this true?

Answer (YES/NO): YES